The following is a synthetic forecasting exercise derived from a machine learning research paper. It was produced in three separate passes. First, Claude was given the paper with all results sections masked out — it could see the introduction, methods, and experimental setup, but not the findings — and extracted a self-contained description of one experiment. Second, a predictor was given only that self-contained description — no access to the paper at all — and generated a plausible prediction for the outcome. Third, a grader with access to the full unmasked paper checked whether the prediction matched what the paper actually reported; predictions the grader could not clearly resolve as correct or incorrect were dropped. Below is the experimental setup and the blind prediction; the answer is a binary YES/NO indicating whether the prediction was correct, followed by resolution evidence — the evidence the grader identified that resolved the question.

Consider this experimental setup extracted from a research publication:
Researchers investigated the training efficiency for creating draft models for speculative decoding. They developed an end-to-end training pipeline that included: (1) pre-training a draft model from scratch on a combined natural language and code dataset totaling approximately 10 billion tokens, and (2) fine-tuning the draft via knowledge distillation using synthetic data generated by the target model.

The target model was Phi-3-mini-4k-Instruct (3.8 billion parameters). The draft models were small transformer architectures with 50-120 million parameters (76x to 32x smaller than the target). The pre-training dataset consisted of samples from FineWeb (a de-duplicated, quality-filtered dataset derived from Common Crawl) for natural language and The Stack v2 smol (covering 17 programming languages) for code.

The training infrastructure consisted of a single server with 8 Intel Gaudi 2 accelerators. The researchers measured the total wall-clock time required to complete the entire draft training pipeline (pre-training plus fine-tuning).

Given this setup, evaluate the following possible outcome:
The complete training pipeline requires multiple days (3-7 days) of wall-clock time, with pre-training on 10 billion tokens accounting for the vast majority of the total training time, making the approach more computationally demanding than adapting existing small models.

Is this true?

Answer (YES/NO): NO